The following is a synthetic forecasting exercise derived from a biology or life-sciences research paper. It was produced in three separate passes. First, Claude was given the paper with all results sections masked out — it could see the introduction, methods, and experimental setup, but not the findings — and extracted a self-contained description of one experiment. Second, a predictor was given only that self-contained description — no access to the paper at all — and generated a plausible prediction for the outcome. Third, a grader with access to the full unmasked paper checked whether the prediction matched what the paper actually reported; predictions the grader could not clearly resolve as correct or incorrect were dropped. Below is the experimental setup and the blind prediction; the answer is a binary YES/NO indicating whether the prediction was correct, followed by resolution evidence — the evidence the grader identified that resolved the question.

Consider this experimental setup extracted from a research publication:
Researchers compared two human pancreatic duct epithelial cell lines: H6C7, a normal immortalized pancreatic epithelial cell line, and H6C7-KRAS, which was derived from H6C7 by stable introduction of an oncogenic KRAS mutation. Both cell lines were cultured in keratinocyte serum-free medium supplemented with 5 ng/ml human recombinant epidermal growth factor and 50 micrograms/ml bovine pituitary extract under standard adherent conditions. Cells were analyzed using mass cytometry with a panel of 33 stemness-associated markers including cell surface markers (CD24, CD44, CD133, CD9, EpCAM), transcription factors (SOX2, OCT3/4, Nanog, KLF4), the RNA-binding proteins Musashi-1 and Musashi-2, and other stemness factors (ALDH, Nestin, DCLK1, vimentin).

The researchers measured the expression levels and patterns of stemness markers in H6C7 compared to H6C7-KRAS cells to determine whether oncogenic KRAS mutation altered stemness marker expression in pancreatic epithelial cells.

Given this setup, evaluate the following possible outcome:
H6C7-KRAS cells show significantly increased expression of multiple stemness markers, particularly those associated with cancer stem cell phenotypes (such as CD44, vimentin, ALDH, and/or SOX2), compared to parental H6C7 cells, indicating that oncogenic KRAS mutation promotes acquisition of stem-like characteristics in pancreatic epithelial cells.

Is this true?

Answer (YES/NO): NO